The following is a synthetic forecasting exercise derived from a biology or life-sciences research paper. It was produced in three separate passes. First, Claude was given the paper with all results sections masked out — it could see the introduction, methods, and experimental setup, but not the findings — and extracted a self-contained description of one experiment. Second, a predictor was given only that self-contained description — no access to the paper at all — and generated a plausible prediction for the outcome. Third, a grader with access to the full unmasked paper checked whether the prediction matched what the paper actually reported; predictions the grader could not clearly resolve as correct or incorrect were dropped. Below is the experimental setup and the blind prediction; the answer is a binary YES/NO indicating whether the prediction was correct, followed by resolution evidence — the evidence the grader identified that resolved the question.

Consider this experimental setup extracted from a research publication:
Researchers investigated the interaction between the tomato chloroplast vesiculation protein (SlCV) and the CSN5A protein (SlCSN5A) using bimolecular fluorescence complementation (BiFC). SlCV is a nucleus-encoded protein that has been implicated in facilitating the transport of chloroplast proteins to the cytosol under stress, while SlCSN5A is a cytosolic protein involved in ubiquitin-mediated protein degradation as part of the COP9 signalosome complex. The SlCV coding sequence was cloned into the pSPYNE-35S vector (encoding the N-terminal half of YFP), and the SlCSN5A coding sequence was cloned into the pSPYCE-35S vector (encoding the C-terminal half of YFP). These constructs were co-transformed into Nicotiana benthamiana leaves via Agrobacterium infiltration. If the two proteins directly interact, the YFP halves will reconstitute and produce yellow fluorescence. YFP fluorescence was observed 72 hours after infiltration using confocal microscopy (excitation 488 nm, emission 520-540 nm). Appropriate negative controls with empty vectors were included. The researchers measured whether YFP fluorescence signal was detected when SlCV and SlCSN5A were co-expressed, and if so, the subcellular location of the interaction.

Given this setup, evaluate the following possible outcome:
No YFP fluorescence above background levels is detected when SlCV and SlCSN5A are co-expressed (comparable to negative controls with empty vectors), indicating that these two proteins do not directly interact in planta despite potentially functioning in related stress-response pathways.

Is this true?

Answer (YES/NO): NO